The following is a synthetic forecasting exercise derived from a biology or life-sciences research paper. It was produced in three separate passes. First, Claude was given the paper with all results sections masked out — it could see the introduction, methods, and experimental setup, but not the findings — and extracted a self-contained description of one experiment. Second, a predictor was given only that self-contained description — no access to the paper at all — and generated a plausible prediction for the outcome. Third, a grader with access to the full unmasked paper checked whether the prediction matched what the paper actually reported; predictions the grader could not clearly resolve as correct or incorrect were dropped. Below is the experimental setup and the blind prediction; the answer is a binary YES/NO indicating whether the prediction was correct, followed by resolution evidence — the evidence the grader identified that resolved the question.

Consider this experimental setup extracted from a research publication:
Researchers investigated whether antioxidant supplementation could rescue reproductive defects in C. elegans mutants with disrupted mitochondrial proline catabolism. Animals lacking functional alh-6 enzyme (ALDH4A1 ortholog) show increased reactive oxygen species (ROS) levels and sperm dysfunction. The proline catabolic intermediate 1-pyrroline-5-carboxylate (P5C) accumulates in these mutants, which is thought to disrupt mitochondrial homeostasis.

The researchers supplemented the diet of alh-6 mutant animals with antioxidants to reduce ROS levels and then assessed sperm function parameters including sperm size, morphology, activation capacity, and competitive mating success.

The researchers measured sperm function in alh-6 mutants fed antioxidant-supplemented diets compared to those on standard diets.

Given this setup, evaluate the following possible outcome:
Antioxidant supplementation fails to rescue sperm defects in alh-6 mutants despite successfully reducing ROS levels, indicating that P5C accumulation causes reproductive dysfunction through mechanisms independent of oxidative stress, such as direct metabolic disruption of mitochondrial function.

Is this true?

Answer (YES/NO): NO